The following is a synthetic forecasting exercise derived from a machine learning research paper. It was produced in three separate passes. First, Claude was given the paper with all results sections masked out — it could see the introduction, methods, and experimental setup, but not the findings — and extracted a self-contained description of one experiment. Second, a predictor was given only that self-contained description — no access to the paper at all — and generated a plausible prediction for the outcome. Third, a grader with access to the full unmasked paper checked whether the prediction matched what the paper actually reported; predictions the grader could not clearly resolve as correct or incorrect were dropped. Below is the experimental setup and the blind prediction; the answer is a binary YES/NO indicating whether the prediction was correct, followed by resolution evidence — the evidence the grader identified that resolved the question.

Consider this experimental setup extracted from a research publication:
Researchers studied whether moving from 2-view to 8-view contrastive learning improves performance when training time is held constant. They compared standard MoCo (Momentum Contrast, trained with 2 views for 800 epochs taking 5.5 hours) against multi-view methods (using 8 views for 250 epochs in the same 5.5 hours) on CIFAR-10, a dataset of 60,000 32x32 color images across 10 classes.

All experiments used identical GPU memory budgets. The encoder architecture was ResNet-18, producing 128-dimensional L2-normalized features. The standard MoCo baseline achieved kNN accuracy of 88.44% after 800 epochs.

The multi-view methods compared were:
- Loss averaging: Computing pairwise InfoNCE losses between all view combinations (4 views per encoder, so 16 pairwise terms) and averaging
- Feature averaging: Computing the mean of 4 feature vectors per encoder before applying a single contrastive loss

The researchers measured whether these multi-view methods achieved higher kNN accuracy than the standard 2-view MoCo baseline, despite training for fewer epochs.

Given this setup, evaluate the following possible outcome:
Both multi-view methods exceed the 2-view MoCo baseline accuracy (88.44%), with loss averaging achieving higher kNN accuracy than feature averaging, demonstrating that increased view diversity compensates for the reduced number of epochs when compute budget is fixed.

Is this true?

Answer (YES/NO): NO